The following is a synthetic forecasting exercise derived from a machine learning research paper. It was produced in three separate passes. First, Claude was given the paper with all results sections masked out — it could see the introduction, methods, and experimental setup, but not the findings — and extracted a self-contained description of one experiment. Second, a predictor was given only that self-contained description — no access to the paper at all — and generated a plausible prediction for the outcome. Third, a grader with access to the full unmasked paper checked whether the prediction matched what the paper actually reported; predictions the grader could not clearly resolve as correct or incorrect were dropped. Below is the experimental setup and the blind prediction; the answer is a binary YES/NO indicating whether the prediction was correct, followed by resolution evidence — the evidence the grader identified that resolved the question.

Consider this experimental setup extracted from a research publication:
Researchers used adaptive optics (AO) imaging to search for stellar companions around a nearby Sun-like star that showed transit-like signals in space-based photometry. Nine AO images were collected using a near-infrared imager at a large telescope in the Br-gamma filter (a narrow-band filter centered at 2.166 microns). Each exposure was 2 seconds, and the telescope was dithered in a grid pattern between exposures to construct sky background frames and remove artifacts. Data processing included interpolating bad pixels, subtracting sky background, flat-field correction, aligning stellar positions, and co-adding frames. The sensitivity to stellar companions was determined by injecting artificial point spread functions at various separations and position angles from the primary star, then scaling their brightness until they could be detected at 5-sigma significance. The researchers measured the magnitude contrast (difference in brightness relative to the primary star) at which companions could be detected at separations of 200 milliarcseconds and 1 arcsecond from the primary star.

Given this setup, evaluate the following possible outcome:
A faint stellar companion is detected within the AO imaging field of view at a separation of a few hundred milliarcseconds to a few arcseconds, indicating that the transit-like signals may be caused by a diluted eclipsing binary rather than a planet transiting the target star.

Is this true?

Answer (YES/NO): NO